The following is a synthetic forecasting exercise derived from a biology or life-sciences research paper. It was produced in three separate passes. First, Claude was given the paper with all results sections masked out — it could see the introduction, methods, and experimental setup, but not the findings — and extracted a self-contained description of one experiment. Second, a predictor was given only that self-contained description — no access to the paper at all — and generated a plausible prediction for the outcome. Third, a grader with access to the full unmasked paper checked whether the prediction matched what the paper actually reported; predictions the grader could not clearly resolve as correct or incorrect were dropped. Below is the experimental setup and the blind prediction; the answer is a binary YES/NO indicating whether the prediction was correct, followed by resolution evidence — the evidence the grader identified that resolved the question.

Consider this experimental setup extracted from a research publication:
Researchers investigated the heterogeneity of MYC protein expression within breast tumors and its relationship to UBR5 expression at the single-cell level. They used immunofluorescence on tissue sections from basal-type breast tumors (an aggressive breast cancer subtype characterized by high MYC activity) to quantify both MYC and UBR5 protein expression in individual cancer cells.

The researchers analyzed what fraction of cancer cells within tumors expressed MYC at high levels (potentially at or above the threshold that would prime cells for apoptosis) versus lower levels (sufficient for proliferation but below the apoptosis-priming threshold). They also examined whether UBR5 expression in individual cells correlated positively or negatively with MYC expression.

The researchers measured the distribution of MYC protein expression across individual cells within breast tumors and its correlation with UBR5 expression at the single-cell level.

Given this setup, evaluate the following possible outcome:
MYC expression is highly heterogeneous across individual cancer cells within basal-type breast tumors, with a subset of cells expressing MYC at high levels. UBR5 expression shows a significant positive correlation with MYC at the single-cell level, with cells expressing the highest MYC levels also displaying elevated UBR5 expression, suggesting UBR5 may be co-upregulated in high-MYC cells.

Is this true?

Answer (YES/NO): NO